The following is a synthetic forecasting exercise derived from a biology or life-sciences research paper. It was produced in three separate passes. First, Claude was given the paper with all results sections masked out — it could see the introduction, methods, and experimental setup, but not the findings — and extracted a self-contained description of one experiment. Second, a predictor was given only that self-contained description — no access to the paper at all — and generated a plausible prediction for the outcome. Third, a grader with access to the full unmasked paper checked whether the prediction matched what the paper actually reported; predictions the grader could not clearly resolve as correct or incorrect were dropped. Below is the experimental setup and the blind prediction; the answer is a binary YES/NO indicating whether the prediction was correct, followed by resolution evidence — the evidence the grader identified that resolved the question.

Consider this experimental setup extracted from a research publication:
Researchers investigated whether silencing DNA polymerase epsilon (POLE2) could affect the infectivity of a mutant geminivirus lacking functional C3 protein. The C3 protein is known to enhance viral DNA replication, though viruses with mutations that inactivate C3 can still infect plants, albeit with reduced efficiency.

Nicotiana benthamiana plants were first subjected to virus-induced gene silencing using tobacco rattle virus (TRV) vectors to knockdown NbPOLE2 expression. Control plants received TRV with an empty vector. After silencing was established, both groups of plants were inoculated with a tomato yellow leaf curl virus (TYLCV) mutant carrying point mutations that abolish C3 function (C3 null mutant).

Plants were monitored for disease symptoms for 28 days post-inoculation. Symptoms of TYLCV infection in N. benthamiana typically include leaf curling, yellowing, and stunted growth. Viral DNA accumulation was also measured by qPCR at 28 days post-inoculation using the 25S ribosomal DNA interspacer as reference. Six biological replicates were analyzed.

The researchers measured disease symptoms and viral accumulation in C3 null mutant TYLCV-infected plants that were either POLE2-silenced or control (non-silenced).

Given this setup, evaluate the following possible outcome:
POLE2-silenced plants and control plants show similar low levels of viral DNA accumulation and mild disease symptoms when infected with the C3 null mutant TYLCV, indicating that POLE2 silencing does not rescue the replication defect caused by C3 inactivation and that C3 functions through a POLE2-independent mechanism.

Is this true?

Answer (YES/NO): NO